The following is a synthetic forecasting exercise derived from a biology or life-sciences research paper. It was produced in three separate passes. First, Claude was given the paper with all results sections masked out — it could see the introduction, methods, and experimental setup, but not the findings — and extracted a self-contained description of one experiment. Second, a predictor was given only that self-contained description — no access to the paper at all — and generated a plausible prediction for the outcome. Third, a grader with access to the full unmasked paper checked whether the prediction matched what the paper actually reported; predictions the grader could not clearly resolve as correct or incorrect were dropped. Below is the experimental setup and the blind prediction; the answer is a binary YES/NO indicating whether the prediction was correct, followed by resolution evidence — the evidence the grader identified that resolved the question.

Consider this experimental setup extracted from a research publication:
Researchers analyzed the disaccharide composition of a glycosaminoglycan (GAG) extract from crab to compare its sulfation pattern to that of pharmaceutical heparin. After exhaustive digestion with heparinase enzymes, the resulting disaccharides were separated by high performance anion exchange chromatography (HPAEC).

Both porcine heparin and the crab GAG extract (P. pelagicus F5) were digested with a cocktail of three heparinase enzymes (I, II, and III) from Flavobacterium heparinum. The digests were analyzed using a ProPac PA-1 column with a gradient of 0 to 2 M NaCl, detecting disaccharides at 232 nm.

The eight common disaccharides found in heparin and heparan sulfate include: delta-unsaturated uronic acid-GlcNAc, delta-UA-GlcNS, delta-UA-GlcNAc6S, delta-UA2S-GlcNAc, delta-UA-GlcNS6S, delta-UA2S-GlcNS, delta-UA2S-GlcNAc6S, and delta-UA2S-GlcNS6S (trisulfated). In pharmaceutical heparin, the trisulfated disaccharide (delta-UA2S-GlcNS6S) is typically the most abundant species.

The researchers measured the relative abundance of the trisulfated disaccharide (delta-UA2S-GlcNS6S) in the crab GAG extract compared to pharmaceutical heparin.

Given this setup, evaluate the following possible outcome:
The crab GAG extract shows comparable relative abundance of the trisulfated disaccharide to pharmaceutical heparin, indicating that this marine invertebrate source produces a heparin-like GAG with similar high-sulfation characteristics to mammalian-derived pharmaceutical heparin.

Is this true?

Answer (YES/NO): NO